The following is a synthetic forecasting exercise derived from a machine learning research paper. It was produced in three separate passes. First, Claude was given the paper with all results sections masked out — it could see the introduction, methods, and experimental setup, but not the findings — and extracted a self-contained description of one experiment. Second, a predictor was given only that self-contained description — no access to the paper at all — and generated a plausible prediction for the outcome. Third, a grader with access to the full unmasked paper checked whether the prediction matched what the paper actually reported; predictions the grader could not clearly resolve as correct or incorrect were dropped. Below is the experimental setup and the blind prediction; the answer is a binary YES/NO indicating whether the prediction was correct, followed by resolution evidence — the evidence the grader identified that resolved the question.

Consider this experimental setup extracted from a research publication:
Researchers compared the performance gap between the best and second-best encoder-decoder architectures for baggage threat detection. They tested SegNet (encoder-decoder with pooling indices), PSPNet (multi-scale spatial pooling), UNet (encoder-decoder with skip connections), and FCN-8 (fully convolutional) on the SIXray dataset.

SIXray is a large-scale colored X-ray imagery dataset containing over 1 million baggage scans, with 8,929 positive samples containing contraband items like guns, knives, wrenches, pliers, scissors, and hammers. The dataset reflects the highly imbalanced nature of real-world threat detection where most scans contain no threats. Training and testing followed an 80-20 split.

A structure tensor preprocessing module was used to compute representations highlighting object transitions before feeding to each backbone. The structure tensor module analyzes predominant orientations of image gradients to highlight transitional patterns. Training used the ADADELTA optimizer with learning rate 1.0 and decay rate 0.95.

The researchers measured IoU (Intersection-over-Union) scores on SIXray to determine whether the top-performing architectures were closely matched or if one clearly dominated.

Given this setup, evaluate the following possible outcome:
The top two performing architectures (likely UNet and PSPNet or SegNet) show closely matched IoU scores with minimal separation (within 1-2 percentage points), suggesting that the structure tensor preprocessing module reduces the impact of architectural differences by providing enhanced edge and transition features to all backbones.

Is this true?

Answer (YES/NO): YES